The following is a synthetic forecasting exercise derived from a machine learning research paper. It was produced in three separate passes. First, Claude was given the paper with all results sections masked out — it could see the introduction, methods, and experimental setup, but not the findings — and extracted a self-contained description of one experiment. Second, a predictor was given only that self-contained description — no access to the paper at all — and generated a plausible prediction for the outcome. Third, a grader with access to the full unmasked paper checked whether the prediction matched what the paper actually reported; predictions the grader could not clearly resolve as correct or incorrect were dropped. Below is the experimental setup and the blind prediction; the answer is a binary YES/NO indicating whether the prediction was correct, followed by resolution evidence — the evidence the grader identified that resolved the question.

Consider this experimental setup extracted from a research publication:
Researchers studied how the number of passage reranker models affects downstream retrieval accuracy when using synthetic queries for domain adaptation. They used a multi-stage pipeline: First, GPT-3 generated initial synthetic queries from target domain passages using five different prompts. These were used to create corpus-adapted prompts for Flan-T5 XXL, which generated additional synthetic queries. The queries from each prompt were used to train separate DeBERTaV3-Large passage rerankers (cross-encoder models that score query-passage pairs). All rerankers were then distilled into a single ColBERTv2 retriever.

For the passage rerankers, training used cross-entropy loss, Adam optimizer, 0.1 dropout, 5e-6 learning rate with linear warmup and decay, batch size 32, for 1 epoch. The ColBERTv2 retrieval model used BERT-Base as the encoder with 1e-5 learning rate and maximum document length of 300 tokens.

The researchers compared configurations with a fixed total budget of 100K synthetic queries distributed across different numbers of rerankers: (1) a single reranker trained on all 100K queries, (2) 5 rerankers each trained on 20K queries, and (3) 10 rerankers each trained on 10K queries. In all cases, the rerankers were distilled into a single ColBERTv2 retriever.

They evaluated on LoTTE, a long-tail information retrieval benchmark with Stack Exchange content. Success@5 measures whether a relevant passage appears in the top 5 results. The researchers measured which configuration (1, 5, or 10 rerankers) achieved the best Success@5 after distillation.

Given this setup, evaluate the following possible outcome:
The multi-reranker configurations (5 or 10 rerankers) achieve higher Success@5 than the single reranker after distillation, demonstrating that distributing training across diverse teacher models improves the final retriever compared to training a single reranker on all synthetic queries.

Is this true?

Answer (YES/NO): YES